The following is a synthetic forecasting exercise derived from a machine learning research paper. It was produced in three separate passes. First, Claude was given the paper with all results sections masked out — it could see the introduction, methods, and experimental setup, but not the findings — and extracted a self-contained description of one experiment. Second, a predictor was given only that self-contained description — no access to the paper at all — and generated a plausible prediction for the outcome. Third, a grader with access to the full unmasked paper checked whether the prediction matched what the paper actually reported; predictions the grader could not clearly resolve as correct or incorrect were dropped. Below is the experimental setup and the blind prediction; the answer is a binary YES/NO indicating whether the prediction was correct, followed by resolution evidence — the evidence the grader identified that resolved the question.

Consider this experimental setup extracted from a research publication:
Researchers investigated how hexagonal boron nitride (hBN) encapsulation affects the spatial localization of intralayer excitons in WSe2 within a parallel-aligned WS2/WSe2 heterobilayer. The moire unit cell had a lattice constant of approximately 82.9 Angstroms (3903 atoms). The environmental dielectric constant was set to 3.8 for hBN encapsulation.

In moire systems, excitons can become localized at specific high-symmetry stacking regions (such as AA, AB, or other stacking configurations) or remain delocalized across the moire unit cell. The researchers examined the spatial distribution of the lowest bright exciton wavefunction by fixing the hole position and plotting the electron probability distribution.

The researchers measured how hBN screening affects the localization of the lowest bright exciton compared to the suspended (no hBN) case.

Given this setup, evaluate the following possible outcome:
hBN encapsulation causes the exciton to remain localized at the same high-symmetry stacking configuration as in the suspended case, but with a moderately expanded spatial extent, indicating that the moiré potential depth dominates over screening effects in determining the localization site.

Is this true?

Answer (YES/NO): NO